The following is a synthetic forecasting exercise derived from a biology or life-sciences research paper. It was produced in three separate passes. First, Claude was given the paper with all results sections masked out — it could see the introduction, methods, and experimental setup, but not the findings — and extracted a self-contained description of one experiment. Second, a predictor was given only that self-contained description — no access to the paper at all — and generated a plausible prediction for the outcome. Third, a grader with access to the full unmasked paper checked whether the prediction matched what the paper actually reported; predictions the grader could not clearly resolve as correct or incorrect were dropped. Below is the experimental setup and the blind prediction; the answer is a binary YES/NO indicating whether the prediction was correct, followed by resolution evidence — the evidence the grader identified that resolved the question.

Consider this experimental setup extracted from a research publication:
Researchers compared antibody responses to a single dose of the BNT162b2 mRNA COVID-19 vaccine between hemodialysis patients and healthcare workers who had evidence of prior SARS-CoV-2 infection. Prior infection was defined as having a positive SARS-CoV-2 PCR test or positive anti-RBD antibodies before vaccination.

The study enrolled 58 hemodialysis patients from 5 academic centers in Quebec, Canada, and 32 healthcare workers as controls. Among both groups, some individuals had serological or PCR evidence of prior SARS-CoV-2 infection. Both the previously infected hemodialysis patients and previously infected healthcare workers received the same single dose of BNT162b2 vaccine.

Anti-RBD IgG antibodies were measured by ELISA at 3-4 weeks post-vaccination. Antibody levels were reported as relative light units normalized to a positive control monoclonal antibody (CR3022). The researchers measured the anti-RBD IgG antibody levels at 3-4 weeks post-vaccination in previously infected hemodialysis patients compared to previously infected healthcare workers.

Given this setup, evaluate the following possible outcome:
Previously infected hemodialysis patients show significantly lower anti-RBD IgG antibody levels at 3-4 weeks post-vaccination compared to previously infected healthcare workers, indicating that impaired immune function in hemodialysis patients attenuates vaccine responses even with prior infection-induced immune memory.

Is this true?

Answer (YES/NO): YES